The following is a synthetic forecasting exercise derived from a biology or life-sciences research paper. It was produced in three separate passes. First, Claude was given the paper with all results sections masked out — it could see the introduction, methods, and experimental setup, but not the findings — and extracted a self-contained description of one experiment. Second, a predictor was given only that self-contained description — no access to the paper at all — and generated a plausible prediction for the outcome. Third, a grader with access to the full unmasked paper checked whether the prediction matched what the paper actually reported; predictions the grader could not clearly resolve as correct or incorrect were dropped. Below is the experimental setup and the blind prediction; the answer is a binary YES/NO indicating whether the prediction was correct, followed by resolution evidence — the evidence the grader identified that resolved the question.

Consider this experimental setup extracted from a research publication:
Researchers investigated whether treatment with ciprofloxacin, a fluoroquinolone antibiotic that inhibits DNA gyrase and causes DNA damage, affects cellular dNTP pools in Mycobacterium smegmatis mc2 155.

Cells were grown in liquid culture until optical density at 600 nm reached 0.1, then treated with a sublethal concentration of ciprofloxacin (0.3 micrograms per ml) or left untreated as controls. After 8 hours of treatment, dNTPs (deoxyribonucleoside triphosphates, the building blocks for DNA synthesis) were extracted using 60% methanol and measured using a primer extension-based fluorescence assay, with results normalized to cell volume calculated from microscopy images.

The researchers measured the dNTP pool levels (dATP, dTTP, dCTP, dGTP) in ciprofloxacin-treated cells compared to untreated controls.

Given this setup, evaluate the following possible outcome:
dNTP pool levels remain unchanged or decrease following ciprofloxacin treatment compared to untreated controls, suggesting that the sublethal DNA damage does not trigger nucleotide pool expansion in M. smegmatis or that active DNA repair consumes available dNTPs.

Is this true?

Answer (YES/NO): NO